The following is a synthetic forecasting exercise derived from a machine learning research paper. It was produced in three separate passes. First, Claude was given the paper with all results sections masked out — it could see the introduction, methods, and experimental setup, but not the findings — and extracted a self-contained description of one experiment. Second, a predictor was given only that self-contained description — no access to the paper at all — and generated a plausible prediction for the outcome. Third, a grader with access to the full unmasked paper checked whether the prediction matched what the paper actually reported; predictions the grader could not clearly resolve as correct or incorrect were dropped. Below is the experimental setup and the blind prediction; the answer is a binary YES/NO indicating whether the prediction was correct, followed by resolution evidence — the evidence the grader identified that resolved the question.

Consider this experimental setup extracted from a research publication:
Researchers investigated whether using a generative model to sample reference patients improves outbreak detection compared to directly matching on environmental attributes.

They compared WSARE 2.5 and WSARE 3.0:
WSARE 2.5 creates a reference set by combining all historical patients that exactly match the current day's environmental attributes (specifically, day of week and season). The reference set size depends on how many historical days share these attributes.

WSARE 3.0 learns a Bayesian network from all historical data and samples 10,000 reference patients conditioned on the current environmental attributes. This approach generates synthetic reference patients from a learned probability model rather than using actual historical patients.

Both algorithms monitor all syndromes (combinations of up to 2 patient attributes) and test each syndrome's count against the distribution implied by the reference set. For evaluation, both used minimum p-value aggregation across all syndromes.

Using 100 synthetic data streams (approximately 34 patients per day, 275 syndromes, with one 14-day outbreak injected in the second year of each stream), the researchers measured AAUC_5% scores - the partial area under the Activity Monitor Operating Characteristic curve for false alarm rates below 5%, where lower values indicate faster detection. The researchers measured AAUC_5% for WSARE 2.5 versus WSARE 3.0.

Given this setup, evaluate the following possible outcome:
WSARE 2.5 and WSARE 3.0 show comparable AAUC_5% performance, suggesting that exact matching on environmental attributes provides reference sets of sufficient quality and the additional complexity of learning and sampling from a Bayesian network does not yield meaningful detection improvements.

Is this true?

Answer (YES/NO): NO